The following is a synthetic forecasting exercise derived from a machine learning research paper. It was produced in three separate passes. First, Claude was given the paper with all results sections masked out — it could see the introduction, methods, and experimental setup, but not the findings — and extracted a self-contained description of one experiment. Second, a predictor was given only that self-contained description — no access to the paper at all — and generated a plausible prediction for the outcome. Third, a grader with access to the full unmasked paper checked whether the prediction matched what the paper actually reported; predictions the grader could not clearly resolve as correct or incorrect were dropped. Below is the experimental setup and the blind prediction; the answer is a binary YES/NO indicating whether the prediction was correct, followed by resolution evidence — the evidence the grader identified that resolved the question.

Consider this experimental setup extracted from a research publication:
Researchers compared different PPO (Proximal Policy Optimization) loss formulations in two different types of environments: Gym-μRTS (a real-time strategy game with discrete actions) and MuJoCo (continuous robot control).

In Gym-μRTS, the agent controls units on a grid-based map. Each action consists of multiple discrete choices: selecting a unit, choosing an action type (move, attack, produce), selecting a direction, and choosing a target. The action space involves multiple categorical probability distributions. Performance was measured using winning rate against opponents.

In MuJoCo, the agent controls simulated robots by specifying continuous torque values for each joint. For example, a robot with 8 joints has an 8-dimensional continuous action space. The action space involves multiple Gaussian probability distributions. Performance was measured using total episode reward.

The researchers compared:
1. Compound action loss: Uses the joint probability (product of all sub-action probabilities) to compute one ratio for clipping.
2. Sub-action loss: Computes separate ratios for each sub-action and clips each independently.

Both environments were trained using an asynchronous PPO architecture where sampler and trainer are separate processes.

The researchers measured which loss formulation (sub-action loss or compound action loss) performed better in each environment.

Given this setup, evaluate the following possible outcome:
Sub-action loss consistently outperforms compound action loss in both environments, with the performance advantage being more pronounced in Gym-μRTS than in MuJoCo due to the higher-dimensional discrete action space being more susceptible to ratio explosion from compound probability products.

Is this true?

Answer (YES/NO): NO